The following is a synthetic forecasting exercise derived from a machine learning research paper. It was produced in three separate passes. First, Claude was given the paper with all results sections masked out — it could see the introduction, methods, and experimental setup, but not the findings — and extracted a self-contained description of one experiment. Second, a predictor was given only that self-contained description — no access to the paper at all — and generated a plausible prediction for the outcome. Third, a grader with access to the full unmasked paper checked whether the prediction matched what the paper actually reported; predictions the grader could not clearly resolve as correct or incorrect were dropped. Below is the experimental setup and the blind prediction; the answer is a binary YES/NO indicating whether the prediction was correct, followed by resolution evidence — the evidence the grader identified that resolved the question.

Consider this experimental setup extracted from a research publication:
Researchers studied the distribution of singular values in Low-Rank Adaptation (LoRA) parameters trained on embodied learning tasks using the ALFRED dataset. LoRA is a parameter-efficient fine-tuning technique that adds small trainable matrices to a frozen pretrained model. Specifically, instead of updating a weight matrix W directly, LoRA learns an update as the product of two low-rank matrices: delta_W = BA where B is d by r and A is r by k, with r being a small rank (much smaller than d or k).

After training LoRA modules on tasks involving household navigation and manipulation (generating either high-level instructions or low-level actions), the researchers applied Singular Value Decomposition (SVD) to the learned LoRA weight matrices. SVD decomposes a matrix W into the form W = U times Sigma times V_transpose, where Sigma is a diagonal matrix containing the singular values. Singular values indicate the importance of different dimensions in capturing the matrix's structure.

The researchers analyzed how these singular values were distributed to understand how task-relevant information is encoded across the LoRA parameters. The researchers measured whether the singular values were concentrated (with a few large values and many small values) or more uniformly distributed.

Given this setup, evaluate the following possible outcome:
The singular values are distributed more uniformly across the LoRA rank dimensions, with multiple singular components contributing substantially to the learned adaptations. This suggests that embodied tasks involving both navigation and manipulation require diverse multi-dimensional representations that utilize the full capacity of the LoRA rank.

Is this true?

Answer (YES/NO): NO